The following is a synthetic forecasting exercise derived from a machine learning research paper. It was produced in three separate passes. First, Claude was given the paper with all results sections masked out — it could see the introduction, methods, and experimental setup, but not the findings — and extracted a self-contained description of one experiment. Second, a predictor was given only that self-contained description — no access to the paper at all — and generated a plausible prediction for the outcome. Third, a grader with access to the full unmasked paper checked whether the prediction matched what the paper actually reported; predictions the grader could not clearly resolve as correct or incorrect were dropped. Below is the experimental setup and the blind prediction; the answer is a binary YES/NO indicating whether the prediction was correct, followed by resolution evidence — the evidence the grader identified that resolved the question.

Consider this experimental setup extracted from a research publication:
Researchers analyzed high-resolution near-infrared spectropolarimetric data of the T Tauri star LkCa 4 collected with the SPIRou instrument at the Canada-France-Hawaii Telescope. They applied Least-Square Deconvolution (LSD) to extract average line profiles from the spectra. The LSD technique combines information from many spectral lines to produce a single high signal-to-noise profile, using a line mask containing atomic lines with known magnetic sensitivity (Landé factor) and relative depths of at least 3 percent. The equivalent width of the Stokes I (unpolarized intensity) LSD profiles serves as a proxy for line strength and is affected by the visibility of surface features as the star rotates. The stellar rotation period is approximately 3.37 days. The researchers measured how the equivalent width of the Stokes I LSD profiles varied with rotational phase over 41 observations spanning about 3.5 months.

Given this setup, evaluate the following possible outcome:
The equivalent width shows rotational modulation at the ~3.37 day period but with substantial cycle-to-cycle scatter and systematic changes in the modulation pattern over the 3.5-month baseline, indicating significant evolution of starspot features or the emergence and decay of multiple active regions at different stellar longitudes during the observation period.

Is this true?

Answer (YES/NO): NO